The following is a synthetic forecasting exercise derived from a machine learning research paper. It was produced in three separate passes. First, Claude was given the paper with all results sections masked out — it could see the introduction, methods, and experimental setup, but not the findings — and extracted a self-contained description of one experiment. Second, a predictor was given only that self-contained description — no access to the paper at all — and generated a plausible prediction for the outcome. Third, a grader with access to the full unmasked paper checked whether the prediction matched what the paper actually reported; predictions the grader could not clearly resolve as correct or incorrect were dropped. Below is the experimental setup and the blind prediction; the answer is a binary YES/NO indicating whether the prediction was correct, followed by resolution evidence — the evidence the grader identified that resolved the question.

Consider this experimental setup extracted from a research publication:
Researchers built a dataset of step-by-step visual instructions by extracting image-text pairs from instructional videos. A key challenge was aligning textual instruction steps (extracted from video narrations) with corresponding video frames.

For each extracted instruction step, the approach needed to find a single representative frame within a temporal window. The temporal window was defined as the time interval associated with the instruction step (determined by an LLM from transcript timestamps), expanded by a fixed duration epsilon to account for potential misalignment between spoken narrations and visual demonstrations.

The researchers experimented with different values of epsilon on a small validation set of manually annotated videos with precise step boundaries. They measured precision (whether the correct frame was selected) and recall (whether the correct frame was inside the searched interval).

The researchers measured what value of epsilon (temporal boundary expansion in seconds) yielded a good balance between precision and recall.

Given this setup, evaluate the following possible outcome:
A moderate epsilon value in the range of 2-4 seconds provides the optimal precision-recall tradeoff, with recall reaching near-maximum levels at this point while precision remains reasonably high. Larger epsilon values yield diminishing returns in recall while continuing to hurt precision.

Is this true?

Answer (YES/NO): NO